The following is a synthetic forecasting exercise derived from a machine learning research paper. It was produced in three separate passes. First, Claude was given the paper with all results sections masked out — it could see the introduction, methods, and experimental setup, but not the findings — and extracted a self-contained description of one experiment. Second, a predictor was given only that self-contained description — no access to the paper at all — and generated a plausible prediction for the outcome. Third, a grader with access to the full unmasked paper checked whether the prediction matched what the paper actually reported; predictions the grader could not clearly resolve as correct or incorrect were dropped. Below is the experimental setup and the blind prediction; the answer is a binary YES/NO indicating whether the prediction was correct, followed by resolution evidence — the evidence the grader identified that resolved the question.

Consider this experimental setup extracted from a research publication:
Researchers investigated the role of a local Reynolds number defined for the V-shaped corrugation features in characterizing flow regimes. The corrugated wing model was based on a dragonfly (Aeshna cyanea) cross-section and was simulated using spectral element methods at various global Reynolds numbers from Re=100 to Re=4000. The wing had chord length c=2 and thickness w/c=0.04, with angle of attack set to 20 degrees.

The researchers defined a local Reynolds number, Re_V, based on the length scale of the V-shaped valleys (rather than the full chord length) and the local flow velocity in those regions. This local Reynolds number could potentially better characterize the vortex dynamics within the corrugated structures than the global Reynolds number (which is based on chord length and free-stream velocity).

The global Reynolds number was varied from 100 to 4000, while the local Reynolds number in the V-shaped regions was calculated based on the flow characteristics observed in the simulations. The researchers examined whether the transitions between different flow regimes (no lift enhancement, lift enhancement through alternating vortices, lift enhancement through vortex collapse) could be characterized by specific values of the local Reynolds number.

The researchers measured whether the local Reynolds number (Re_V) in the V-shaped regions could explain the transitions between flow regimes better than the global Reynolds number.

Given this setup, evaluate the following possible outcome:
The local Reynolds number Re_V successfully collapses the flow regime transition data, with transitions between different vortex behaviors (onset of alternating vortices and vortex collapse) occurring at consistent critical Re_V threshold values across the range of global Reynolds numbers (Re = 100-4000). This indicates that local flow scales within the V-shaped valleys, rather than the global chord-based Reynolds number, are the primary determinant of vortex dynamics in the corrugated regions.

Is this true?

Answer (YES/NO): NO